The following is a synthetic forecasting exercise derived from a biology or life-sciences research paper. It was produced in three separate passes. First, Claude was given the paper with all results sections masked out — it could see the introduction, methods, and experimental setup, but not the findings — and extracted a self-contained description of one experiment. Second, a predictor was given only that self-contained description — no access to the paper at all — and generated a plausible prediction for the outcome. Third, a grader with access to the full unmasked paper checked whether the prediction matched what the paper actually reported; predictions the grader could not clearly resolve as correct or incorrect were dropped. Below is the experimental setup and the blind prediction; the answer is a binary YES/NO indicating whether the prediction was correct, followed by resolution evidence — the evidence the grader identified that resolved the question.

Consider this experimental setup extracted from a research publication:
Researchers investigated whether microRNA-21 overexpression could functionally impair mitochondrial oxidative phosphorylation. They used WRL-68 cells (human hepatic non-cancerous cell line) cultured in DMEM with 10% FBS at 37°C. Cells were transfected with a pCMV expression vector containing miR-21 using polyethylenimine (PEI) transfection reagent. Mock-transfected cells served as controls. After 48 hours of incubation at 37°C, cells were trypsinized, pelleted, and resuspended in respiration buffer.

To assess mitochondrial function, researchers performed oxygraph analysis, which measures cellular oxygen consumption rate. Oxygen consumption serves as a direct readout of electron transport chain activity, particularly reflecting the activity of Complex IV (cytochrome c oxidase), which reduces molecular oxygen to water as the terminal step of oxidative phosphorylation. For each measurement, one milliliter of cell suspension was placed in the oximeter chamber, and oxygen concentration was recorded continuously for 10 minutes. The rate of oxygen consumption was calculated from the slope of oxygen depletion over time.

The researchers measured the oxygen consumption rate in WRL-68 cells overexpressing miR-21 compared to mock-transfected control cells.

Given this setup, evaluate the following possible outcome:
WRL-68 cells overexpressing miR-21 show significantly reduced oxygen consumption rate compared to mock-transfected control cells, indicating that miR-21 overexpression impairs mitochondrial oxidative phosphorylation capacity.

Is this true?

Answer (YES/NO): YES